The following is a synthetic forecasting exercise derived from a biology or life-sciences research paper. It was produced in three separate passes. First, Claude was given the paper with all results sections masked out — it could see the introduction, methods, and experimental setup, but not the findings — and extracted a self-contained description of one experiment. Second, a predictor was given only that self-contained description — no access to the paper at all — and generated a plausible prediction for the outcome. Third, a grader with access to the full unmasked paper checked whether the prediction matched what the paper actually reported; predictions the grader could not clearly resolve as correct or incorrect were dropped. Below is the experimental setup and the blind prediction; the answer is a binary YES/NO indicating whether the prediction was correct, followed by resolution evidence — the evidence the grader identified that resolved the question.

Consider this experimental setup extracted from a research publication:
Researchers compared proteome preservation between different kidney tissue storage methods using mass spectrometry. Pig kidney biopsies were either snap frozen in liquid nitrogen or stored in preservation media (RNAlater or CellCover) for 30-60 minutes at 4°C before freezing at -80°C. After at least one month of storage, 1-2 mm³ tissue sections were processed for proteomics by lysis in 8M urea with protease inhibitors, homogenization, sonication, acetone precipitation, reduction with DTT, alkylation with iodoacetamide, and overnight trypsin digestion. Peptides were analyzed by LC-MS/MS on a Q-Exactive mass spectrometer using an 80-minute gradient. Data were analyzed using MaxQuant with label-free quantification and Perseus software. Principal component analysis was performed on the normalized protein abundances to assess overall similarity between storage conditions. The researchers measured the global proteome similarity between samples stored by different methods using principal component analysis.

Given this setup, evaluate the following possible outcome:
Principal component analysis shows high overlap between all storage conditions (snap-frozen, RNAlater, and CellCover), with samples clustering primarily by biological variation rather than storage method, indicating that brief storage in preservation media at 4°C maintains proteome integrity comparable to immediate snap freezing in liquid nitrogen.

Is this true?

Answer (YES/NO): NO